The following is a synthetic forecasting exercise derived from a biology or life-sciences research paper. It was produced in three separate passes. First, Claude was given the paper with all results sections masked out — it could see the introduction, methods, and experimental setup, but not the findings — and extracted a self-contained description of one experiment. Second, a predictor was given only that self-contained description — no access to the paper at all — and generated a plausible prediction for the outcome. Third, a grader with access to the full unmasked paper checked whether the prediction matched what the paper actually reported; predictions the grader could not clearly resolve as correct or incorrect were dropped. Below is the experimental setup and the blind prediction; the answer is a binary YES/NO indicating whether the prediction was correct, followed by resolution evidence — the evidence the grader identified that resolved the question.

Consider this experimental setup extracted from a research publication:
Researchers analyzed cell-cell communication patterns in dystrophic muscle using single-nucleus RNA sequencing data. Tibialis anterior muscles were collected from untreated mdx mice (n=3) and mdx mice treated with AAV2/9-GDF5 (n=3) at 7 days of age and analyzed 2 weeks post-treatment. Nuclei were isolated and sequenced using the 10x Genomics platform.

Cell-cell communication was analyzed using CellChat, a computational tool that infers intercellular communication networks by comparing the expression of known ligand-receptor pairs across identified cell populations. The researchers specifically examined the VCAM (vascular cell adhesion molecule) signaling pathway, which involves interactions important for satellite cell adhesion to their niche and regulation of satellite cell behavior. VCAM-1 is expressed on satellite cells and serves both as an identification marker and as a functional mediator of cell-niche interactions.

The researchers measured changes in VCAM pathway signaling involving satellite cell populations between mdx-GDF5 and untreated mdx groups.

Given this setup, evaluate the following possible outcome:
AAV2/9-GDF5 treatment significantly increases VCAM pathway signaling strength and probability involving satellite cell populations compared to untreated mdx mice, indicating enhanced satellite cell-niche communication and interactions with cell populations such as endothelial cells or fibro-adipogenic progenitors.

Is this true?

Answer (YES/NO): NO